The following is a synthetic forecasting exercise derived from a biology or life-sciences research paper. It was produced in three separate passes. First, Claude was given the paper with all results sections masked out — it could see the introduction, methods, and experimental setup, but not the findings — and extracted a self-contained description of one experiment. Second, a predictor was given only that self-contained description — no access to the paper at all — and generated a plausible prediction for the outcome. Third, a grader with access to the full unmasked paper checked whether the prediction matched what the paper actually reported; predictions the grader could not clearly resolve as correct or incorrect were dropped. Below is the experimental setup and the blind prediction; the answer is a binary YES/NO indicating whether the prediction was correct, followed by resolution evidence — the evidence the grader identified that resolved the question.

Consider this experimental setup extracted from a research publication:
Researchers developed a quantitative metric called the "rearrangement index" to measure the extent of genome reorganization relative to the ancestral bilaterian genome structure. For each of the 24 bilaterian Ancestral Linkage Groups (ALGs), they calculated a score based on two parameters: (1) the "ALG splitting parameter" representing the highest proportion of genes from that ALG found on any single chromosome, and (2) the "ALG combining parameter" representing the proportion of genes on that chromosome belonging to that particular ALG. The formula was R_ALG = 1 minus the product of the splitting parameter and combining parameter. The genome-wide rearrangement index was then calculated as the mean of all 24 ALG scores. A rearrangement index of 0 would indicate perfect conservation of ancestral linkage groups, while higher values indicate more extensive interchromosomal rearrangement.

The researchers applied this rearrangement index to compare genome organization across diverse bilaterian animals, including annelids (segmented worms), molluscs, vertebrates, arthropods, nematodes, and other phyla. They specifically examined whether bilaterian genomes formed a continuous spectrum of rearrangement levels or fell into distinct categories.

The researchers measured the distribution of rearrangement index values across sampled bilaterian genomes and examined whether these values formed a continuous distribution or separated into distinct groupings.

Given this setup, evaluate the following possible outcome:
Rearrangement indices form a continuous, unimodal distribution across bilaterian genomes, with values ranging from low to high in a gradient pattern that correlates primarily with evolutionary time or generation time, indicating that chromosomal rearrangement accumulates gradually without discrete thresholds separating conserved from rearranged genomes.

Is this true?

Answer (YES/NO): NO